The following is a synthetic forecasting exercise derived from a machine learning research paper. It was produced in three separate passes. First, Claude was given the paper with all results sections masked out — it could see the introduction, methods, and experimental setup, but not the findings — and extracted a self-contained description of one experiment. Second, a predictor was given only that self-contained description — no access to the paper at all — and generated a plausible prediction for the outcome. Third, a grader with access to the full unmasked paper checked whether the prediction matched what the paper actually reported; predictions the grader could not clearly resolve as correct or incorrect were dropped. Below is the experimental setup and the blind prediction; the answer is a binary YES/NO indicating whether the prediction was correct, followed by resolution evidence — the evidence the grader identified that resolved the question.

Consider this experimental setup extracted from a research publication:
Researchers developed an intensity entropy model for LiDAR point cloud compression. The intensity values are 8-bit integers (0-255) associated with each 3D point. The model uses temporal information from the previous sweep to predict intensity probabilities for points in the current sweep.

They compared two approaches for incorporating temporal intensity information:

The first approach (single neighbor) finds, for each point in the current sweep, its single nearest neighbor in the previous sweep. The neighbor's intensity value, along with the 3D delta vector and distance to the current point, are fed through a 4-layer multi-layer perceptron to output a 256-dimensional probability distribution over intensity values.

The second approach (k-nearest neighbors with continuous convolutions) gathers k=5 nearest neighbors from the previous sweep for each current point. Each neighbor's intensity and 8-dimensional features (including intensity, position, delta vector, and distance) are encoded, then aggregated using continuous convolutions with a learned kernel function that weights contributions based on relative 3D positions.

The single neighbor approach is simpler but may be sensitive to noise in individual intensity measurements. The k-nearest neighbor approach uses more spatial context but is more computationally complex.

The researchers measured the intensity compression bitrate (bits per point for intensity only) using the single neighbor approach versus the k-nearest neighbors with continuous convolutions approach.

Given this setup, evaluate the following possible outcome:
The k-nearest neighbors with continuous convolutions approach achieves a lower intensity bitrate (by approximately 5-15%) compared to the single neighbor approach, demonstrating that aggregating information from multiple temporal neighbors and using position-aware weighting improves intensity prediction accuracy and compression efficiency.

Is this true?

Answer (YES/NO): YES